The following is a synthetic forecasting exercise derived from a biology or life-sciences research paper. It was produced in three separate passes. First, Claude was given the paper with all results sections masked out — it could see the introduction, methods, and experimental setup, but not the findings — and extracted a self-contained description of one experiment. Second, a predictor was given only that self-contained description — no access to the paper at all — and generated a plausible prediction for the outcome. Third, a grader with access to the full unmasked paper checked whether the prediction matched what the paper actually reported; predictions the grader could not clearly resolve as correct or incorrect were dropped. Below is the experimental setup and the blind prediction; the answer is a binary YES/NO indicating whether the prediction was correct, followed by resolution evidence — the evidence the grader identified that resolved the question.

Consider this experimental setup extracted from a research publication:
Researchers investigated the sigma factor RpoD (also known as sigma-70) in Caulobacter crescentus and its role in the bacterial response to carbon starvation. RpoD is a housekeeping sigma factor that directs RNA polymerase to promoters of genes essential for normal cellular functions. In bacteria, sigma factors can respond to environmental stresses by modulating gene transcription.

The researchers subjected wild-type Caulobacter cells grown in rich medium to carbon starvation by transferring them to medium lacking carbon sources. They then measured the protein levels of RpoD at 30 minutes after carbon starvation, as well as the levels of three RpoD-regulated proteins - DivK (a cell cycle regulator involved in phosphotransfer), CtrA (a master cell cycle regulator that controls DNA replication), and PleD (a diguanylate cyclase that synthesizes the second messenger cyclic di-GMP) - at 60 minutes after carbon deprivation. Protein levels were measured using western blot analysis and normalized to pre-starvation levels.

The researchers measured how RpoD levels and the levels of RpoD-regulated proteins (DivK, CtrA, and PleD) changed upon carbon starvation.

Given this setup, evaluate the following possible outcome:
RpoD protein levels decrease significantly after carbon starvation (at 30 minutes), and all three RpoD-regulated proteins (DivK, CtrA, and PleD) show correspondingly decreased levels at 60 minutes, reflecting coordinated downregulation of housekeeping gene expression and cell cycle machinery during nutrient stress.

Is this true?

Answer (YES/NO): NO